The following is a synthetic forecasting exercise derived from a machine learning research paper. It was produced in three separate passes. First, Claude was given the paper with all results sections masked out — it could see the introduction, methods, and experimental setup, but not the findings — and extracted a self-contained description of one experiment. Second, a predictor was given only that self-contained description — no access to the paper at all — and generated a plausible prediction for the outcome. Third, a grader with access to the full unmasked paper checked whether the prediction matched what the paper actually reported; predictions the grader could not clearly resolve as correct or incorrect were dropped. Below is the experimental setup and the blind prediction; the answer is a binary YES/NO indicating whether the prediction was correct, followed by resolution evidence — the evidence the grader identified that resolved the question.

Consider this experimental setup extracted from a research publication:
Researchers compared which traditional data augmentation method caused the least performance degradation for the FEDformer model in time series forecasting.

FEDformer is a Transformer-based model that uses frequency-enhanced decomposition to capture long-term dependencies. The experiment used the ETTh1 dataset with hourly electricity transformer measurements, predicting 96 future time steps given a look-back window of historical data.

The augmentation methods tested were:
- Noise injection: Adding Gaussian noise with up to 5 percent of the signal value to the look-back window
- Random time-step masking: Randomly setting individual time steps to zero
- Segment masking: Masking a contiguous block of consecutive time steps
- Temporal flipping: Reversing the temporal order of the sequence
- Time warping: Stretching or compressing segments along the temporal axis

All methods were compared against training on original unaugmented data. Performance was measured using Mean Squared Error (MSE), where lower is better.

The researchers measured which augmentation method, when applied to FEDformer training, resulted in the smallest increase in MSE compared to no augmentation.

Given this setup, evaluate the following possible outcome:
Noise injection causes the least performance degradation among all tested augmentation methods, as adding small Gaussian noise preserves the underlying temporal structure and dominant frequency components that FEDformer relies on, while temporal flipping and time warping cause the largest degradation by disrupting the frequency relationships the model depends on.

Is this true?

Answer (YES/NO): NO